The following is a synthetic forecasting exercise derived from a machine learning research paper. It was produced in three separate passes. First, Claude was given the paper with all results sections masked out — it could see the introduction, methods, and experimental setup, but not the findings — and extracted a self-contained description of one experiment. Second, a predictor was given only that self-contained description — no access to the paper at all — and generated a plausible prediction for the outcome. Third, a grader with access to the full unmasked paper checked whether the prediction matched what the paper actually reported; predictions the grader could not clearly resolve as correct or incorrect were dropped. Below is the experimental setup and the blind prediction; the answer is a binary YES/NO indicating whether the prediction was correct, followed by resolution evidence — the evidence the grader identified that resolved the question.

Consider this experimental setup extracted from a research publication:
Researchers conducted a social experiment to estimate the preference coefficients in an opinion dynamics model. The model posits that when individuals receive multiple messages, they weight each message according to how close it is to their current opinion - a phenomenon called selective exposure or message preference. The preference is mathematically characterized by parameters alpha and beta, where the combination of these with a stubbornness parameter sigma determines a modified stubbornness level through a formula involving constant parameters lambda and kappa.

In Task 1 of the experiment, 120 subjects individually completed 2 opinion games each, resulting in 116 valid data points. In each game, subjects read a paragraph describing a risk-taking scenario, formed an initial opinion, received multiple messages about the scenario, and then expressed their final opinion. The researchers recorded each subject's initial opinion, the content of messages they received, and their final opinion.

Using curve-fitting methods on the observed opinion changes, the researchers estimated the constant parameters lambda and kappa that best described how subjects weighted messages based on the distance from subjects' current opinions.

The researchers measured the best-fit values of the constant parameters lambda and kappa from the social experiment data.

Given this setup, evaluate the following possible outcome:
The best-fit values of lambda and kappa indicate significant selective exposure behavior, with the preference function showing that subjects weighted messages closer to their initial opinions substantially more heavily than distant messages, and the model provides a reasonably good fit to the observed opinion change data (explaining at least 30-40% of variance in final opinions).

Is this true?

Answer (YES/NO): NO